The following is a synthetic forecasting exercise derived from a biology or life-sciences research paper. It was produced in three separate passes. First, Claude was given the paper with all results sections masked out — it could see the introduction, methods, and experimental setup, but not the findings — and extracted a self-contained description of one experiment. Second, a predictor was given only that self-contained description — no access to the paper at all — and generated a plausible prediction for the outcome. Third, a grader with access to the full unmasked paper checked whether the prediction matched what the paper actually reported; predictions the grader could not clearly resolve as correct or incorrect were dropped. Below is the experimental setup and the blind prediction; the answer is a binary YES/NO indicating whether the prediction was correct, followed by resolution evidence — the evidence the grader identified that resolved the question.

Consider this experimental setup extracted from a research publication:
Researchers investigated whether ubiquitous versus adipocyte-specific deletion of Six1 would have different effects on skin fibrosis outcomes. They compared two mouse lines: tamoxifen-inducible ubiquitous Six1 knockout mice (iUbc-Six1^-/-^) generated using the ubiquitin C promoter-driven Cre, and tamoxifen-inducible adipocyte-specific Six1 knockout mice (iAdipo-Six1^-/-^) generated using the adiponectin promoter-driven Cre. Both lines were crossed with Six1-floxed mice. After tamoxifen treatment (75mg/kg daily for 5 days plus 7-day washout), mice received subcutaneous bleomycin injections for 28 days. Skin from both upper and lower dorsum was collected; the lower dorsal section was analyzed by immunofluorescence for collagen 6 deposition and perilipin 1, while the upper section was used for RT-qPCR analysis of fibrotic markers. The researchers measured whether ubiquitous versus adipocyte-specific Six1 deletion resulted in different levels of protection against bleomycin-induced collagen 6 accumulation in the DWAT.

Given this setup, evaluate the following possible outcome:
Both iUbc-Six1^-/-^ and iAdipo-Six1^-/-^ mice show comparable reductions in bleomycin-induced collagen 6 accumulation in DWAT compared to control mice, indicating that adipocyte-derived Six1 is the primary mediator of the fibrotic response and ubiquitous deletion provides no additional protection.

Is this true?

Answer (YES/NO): NO